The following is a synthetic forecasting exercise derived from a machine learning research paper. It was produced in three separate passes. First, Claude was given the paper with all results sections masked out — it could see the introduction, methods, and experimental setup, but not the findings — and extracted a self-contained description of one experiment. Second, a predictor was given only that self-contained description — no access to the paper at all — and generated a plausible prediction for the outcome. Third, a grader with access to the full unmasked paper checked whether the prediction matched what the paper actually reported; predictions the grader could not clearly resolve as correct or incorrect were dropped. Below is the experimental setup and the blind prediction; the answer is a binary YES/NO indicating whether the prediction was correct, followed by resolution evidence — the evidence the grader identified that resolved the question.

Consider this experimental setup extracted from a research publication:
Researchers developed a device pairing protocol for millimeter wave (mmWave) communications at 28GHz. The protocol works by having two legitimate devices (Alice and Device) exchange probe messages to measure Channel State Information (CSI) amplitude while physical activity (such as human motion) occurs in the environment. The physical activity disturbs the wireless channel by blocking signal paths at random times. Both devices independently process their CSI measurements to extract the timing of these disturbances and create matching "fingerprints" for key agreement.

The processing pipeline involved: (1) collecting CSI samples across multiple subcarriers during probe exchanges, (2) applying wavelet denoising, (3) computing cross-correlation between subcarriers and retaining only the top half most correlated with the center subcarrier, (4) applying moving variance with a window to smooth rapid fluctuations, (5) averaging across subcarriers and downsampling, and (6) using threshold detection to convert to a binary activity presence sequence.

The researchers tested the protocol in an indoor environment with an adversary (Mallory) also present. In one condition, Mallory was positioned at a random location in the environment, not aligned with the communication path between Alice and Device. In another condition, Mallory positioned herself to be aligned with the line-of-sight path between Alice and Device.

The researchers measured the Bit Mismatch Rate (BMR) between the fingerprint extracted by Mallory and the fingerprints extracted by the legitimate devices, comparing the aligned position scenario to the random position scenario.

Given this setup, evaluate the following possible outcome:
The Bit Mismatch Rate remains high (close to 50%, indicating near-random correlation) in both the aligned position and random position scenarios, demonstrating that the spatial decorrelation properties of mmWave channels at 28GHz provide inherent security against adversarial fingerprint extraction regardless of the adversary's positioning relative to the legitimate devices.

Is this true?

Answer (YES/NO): NO